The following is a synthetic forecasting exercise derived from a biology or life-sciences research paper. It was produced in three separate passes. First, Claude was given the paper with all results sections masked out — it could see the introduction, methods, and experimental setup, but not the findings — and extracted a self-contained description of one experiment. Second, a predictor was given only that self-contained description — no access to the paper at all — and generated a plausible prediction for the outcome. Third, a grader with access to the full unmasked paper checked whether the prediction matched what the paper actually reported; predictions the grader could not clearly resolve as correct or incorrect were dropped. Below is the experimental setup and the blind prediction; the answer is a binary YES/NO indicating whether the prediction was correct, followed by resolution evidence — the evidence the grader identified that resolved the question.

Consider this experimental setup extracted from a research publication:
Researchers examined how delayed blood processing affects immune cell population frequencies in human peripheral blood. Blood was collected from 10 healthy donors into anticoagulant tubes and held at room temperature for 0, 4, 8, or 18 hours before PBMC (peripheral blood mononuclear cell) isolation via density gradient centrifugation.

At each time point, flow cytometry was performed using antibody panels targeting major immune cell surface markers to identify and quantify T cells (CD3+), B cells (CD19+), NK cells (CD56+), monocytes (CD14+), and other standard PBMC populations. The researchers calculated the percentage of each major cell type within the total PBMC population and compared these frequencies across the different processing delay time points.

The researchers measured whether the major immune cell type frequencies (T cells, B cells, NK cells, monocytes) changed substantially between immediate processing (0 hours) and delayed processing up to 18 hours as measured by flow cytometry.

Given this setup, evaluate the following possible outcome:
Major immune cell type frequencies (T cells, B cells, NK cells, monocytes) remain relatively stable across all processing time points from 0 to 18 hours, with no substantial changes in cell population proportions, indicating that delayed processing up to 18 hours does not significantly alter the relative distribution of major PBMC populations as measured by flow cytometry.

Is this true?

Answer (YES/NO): YES